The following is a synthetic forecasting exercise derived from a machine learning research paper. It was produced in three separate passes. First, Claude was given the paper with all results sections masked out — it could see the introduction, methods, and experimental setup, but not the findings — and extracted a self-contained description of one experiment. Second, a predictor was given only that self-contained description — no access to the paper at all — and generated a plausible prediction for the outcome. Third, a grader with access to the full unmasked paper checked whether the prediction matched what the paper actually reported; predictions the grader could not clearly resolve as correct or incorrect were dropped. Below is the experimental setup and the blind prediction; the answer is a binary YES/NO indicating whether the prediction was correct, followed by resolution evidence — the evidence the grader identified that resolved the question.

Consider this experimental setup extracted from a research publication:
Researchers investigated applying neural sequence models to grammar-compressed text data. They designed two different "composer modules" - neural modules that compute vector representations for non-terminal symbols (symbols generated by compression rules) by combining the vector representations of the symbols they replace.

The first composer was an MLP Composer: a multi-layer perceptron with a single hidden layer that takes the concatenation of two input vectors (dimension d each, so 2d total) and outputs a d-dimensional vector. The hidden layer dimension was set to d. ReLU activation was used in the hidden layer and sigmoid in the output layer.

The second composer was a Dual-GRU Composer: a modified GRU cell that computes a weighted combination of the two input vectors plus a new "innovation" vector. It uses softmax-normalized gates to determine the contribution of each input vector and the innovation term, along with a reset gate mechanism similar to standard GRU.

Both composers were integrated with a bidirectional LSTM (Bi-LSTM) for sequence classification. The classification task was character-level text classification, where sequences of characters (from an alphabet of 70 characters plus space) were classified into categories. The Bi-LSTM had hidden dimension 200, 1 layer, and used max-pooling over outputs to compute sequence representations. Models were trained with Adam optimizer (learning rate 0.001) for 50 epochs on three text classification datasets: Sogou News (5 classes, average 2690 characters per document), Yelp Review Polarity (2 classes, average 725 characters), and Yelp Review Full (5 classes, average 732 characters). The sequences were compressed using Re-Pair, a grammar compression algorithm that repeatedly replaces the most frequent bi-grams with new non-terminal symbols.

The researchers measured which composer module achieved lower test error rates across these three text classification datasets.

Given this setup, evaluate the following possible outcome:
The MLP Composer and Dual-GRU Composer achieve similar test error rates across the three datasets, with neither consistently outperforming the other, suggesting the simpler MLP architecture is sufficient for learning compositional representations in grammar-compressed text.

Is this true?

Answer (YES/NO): NO